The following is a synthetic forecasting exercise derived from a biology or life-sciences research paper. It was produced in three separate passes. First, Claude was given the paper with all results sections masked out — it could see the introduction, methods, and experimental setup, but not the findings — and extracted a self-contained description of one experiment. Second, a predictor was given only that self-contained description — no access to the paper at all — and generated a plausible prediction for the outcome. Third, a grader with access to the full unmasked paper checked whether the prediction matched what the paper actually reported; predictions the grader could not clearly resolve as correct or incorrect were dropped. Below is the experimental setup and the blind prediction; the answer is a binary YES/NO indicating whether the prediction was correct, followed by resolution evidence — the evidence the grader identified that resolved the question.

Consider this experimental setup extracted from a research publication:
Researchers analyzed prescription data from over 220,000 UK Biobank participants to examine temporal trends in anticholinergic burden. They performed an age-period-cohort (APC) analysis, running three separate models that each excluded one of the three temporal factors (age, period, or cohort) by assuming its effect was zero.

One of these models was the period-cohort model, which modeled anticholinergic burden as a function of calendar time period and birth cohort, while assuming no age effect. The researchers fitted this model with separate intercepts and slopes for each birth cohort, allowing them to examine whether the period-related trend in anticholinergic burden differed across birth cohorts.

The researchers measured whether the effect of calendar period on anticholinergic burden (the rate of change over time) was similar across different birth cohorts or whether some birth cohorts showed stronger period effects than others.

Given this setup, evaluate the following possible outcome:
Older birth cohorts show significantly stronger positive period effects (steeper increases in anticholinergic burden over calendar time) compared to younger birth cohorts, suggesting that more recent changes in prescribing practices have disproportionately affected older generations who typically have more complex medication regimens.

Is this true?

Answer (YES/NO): YES